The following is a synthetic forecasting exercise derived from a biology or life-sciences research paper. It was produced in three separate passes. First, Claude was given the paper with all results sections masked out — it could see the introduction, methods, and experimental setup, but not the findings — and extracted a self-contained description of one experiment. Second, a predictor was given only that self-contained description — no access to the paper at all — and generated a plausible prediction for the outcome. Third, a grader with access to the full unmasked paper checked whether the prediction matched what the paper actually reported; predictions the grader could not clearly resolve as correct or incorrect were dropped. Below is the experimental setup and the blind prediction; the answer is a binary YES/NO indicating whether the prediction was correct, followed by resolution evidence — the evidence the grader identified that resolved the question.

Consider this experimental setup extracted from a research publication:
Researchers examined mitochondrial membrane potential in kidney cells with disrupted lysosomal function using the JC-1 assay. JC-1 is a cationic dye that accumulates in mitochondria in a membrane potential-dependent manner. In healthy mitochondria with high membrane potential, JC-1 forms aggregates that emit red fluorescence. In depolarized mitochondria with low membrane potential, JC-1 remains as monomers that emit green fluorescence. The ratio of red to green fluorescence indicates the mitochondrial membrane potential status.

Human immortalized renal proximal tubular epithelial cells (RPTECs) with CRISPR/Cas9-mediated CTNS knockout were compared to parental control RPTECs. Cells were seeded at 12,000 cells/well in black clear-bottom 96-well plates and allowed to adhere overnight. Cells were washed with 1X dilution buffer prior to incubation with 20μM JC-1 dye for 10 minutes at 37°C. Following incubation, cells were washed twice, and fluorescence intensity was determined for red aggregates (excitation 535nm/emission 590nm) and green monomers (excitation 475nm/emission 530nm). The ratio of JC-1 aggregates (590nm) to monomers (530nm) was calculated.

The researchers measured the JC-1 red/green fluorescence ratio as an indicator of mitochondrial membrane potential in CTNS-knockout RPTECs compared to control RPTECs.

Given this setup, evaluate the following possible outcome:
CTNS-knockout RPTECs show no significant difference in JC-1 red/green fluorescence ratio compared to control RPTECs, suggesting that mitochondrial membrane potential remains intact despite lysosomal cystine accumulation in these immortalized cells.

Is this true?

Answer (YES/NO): NO